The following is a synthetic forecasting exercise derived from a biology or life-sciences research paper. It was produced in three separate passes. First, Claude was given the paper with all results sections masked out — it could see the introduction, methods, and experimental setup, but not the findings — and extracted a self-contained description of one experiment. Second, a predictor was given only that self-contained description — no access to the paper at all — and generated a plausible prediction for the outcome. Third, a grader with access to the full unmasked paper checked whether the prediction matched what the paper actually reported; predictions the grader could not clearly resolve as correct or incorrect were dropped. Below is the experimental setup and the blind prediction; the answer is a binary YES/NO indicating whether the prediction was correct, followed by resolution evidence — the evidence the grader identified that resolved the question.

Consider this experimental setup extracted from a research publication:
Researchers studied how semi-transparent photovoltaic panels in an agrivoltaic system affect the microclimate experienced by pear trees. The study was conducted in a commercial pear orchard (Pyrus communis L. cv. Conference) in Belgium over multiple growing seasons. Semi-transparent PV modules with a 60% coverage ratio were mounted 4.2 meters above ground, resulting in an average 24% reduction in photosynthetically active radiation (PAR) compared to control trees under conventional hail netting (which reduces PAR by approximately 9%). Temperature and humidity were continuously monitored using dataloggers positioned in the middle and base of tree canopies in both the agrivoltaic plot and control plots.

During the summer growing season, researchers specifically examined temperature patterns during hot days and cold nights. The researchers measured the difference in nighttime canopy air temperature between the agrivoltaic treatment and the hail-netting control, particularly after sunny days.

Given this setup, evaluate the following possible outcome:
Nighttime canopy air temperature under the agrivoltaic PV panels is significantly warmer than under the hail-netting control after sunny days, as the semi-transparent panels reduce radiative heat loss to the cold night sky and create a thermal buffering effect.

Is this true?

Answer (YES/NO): YES